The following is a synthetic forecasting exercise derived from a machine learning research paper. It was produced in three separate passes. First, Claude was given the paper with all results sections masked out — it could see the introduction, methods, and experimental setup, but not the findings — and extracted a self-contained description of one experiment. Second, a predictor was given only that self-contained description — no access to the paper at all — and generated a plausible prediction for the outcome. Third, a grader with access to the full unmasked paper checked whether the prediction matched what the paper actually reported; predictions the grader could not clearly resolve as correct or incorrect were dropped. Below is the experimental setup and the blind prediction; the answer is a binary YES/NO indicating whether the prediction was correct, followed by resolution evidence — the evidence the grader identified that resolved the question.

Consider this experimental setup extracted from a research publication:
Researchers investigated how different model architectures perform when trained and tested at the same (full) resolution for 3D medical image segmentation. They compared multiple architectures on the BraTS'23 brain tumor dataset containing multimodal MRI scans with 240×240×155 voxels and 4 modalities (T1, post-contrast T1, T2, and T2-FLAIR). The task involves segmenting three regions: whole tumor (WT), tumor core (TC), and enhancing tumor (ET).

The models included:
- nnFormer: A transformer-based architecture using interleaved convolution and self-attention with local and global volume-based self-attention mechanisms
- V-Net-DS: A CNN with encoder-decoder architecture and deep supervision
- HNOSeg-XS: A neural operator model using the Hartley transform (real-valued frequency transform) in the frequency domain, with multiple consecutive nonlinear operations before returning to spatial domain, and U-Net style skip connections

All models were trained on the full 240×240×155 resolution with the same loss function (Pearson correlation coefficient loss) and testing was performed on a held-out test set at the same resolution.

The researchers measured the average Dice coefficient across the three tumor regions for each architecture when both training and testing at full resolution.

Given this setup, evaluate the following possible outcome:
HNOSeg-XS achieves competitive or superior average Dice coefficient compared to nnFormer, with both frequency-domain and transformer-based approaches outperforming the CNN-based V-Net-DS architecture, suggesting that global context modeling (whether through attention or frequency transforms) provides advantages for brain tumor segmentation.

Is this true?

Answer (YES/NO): NO